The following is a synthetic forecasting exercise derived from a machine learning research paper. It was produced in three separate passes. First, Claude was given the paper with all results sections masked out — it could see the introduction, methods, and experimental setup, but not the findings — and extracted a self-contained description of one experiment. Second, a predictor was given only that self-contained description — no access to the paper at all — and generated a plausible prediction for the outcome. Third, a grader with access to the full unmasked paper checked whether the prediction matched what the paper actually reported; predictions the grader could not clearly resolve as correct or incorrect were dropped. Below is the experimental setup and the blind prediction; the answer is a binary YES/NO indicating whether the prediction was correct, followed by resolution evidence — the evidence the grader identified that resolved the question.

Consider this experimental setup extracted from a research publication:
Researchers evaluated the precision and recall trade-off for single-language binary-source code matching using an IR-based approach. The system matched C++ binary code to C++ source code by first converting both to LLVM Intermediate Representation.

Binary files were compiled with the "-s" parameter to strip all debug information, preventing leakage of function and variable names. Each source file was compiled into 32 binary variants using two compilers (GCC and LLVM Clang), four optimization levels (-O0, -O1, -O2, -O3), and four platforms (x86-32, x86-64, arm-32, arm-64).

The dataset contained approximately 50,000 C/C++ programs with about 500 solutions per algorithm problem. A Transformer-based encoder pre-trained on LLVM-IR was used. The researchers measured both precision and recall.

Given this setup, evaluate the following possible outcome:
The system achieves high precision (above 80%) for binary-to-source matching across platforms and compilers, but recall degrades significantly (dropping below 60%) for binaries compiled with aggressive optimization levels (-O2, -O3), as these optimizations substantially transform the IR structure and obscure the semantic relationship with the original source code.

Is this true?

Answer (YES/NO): NO